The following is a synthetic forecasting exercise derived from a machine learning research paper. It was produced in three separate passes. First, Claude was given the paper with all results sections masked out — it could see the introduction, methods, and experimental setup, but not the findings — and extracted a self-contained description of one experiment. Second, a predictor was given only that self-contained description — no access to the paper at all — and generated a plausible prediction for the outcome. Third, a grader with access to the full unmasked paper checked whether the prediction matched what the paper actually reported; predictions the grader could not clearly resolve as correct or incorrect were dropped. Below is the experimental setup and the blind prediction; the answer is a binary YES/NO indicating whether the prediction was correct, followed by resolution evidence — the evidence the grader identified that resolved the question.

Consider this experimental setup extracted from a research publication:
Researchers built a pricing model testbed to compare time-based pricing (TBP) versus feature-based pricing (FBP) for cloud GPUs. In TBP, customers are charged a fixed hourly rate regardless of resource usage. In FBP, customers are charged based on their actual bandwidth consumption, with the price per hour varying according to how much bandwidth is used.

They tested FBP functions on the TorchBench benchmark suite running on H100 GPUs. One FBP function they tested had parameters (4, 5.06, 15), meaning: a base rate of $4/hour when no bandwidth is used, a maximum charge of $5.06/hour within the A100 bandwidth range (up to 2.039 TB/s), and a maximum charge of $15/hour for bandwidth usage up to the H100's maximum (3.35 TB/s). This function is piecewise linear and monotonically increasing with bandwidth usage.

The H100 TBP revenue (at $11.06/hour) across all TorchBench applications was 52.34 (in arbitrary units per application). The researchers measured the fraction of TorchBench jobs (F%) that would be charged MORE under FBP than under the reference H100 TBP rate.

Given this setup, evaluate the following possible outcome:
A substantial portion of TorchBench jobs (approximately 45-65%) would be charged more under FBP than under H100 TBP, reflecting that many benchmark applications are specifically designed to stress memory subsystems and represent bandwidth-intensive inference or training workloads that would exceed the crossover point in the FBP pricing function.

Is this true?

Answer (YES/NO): NO